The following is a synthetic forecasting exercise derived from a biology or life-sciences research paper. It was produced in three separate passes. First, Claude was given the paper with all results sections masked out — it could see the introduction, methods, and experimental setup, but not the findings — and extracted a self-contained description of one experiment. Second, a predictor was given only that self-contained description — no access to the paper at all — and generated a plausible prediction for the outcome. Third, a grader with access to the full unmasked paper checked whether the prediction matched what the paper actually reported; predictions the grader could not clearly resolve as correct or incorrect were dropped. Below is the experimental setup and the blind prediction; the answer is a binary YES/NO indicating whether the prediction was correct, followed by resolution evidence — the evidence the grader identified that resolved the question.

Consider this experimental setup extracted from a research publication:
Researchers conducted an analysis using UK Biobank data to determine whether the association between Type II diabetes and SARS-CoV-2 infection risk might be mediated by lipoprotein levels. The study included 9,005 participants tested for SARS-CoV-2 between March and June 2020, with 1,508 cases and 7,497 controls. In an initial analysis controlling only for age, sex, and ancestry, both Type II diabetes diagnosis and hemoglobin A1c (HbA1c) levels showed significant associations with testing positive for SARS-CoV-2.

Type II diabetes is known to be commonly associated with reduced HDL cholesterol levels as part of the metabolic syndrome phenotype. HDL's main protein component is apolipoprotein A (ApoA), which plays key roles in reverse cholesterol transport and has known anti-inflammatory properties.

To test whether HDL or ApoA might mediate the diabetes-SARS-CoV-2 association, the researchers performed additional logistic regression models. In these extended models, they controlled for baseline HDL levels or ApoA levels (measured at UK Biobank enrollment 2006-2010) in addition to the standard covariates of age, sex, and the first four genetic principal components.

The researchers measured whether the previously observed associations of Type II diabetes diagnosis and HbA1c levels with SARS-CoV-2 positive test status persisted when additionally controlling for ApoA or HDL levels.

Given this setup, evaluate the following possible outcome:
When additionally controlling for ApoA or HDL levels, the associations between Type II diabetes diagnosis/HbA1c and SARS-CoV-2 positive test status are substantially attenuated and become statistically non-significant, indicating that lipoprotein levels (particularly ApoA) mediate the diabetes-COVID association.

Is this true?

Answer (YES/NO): YES